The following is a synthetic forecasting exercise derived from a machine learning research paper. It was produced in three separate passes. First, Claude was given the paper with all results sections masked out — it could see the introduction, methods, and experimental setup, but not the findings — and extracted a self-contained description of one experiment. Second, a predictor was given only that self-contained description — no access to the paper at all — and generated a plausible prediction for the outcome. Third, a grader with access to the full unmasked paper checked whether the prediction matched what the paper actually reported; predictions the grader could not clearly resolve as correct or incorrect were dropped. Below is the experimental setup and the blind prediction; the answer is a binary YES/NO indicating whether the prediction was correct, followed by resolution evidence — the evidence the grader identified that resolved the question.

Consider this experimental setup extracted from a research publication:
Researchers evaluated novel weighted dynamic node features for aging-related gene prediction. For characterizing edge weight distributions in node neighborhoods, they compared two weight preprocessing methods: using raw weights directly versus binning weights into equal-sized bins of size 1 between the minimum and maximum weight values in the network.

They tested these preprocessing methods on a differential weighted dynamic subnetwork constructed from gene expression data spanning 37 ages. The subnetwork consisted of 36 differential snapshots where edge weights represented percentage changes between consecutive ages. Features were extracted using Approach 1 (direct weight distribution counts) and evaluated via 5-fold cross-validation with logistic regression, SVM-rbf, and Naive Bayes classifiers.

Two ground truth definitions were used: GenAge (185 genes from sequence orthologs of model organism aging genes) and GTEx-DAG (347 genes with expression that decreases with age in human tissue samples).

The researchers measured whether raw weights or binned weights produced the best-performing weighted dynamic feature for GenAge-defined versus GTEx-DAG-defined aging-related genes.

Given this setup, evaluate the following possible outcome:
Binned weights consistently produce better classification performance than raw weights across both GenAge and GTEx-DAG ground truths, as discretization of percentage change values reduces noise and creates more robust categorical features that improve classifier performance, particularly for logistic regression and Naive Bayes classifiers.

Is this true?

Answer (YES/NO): NO